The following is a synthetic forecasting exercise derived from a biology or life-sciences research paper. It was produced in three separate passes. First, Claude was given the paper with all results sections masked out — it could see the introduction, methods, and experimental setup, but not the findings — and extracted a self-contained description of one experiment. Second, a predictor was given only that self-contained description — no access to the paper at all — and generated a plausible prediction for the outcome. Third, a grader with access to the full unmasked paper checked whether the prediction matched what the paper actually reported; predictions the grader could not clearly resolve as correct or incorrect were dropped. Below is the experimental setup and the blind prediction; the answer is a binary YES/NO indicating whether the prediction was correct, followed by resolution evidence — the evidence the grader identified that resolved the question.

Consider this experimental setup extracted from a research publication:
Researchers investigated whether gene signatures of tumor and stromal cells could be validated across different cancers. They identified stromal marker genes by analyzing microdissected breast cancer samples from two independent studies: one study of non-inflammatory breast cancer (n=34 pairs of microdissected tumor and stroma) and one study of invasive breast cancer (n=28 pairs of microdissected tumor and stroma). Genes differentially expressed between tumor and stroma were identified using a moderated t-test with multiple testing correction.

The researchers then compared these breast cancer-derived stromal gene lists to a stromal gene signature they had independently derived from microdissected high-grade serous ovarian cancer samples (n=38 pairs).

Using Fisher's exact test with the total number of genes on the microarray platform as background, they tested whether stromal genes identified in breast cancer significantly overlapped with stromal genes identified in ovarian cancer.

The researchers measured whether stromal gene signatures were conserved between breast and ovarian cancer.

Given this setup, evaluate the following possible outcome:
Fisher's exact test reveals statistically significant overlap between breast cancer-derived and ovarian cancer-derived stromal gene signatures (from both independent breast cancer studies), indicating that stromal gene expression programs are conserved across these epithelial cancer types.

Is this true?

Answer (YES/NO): NO